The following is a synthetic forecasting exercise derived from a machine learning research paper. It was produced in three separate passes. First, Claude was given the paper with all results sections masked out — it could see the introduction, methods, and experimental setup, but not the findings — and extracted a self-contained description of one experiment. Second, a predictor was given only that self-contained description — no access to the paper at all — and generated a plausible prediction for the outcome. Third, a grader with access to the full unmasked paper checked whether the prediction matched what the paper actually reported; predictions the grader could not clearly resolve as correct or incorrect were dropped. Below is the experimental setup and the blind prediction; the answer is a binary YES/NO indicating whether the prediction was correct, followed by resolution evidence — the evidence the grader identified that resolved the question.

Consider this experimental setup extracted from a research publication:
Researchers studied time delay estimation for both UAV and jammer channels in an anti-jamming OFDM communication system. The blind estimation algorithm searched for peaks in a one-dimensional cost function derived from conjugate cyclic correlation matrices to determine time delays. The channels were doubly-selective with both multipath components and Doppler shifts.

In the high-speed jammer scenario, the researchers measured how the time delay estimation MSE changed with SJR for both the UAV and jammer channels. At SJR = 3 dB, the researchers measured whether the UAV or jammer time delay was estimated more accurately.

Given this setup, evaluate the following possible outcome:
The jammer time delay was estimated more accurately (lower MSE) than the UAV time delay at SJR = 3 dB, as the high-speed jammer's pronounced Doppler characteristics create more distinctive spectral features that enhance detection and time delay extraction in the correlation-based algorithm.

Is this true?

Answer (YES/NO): NO